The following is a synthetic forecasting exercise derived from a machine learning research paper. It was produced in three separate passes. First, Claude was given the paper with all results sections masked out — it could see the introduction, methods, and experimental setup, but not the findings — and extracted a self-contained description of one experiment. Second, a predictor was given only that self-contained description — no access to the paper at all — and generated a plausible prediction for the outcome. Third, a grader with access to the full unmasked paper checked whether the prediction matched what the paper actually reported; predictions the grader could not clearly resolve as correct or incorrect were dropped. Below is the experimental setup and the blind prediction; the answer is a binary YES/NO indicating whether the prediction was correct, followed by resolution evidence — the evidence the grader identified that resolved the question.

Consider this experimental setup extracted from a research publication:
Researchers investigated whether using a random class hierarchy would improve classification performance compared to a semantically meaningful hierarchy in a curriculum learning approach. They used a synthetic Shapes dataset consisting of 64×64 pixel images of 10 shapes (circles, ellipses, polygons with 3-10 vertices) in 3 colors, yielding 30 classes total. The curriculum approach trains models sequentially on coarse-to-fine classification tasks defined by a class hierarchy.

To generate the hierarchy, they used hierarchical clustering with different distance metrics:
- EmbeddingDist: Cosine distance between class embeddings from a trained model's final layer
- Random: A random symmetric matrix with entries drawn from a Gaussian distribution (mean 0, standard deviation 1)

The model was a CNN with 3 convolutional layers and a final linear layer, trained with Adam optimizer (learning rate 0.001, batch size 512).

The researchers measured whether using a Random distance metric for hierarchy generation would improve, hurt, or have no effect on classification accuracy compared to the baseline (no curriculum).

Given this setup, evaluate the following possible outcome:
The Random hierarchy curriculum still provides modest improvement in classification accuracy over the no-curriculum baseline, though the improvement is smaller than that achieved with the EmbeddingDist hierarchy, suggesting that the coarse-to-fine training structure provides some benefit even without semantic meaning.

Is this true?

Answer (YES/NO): NO